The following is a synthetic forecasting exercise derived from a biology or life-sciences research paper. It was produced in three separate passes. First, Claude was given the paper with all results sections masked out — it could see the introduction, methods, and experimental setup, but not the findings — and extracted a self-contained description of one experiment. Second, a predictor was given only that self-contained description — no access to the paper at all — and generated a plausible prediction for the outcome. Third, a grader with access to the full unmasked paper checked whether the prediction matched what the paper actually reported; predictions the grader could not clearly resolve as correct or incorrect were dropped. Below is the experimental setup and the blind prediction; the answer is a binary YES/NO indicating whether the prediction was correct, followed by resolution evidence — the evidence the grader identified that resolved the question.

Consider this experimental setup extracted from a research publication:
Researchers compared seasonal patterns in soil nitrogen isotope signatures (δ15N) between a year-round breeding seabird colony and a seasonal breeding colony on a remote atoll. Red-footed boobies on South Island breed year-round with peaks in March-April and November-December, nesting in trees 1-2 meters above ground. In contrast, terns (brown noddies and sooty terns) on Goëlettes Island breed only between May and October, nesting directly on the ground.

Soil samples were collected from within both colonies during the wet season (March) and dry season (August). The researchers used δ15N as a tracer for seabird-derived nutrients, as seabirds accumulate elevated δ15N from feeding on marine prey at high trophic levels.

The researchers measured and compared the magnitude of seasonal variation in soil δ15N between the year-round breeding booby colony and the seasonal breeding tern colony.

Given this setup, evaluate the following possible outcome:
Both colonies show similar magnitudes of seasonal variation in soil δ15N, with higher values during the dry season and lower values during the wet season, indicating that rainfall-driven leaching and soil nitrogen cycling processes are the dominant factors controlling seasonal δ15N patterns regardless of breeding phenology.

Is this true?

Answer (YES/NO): NO